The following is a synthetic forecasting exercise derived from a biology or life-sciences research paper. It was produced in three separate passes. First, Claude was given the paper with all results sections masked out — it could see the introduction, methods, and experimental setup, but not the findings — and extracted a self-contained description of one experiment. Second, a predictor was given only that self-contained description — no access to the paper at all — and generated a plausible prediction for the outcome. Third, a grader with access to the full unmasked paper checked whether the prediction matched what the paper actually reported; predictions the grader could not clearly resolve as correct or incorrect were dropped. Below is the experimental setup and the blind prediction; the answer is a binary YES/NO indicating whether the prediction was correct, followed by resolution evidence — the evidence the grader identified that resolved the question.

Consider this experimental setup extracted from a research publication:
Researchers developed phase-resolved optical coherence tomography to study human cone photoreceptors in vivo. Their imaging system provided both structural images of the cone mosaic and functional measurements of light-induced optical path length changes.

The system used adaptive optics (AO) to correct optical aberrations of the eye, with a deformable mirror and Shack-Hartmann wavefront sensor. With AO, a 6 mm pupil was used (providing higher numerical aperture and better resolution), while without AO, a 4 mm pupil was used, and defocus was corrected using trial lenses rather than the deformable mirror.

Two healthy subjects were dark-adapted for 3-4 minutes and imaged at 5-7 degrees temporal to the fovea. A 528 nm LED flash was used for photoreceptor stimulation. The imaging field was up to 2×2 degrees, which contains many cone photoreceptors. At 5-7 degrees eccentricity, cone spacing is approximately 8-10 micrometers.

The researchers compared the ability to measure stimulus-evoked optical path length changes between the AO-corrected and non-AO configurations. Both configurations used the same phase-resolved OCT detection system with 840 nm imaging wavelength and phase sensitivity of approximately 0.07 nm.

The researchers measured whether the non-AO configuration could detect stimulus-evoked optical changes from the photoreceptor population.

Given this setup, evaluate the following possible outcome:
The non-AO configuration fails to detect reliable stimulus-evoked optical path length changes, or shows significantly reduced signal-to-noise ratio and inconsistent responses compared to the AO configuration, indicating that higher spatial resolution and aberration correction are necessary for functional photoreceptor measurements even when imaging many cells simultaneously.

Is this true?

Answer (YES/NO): NO